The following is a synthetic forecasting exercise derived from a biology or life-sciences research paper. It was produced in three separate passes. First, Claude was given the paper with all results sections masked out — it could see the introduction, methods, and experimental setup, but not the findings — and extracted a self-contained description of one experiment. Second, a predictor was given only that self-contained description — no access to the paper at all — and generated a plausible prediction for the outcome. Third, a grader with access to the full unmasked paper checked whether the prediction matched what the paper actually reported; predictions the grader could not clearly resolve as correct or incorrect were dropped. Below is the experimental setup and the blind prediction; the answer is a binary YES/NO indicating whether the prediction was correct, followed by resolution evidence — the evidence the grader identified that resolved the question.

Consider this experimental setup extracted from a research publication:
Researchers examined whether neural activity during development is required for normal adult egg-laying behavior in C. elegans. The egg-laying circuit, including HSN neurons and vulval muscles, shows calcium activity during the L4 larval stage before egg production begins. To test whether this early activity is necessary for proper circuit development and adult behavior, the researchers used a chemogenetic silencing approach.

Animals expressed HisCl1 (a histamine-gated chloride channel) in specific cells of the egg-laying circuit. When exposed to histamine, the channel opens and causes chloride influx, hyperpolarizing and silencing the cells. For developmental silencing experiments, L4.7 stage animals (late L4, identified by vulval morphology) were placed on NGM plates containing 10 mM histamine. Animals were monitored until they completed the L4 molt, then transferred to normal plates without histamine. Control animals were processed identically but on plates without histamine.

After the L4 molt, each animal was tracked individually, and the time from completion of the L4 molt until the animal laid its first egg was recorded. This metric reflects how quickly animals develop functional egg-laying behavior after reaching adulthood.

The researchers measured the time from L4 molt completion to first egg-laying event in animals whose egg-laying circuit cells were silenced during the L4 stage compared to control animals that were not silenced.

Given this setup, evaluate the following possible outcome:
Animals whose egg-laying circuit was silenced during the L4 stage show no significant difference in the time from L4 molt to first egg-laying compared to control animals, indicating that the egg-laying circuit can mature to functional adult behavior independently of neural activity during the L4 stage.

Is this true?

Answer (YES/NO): YES